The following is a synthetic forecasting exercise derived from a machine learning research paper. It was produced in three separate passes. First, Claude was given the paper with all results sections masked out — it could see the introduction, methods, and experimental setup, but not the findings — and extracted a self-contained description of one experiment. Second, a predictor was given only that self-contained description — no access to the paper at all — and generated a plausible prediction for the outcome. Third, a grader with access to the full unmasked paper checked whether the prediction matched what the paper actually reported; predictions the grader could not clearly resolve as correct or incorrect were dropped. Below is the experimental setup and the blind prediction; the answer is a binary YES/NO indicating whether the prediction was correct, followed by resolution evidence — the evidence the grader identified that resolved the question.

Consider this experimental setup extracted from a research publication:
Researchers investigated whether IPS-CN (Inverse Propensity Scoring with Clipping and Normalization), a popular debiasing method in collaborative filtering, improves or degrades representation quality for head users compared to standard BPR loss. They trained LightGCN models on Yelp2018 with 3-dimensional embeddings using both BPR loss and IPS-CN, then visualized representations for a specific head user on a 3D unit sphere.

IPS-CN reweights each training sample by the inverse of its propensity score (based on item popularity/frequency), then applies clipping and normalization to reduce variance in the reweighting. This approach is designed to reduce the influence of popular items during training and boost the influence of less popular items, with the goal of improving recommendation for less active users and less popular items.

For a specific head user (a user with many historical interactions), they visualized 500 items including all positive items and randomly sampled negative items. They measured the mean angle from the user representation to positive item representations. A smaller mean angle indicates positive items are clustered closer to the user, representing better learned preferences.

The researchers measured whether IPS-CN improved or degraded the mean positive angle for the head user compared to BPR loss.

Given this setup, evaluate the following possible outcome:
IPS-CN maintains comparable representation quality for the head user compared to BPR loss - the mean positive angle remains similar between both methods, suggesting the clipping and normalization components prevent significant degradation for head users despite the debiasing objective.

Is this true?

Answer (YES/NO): NO